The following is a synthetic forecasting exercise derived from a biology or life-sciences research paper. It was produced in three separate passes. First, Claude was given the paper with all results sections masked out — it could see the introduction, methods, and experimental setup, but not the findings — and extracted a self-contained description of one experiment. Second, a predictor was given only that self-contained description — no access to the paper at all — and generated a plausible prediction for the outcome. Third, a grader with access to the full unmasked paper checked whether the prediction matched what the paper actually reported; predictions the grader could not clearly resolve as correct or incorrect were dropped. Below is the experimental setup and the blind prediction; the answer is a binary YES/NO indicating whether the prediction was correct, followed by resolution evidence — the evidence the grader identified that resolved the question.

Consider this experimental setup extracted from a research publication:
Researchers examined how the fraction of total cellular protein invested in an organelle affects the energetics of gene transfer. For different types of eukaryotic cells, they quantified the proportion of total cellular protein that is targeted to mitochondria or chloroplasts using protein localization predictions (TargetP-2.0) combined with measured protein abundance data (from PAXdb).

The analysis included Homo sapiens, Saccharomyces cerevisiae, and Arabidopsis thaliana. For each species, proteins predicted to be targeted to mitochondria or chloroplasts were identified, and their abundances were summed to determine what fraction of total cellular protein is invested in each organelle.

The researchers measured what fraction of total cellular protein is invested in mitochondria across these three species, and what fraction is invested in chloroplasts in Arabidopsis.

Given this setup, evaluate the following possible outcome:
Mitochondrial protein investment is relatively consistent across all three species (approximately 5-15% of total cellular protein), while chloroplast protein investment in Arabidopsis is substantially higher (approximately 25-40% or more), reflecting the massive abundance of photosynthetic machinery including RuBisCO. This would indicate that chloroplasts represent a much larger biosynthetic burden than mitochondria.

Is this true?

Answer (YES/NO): NO